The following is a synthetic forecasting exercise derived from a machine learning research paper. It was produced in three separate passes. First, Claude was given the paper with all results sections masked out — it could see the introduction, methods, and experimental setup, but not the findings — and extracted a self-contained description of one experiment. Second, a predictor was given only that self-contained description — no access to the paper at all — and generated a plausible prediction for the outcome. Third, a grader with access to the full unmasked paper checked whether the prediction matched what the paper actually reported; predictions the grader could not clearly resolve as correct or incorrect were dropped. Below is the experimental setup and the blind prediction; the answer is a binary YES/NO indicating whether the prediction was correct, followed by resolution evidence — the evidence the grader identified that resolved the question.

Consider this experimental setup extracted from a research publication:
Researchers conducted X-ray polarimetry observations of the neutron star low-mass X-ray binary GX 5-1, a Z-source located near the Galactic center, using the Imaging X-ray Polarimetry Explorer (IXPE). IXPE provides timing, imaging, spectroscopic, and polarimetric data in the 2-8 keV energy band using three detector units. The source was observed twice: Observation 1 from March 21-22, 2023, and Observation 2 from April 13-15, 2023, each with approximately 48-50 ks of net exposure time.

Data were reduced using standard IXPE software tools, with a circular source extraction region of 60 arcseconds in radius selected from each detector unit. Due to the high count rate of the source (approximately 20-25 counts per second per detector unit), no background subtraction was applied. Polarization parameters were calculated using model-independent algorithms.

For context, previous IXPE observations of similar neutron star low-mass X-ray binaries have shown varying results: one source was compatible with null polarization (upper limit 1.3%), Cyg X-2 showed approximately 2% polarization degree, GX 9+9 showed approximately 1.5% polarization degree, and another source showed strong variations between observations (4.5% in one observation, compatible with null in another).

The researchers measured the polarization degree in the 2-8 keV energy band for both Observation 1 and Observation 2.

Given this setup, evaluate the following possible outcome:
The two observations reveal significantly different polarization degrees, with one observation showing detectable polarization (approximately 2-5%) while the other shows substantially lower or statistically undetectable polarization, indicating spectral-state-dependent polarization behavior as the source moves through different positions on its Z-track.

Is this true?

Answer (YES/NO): YES